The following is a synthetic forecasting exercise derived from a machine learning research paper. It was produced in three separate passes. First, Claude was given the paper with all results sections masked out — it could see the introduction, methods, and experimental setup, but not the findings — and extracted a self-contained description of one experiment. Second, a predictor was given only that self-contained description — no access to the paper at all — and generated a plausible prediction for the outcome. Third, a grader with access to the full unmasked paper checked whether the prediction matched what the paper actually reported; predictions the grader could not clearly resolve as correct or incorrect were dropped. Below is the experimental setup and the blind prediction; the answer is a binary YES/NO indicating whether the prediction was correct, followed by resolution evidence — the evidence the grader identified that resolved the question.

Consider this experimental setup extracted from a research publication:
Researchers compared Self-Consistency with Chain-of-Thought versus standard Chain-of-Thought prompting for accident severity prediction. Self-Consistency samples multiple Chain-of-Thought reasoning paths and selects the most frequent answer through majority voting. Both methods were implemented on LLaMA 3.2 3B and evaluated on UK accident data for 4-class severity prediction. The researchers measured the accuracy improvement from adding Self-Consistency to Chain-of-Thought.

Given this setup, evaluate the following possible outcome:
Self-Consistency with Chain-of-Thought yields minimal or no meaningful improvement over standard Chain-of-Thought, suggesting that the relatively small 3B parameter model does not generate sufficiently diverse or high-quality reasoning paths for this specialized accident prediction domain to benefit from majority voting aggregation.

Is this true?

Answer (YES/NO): YES